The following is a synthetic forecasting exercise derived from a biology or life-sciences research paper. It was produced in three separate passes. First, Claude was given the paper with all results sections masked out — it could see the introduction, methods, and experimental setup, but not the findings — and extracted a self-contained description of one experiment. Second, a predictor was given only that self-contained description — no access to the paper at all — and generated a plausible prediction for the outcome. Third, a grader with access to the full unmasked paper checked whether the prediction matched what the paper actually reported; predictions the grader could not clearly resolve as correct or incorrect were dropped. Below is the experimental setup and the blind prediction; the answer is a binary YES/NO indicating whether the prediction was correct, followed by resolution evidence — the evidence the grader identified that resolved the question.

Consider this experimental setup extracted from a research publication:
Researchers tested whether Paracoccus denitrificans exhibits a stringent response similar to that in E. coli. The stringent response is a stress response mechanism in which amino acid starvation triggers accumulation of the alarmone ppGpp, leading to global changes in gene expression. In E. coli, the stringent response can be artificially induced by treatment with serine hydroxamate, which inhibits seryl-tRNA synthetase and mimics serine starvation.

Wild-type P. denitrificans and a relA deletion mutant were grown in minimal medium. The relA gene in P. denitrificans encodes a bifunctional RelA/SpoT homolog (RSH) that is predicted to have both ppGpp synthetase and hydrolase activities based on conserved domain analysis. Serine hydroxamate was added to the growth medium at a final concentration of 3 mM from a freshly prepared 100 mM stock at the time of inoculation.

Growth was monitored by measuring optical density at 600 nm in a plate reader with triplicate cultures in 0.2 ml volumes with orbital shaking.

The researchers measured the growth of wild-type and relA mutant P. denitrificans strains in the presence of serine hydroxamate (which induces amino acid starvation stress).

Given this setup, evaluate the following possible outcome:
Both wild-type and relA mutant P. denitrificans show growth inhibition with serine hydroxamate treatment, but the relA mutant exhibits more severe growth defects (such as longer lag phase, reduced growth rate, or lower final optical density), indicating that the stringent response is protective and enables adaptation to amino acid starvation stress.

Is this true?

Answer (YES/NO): YES